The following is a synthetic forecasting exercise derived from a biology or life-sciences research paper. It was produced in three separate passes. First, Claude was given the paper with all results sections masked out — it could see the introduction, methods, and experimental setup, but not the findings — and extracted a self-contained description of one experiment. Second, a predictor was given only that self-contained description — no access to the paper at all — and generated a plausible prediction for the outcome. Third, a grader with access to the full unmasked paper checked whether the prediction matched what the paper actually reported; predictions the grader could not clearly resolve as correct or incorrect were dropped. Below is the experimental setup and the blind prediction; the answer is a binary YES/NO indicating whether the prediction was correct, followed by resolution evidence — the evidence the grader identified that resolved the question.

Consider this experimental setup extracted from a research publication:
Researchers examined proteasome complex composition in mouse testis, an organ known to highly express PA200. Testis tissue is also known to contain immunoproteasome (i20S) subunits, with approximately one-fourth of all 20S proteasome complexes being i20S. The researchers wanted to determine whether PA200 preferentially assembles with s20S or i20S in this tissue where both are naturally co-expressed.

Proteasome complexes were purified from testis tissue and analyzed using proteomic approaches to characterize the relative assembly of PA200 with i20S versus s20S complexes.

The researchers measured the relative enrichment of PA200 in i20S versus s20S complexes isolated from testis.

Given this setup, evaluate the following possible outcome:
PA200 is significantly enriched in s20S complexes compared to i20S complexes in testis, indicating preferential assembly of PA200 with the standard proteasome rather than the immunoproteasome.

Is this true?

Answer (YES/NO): NO